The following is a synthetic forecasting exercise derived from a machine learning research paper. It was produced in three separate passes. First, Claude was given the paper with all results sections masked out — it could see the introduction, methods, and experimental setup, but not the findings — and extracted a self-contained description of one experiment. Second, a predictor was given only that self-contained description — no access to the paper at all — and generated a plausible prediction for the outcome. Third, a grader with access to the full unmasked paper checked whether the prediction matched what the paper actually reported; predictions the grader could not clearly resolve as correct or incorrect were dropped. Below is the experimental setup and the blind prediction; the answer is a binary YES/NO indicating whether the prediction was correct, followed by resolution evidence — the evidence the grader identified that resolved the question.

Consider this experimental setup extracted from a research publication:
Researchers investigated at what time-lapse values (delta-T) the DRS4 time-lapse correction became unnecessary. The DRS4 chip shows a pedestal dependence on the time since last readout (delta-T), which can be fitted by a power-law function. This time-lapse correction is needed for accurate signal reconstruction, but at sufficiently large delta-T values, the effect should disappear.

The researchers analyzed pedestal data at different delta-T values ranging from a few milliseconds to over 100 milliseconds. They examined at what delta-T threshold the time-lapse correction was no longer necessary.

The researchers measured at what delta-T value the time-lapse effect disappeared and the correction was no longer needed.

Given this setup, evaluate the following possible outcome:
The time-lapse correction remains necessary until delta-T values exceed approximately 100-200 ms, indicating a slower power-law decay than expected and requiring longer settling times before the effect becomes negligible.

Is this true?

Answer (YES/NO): NO